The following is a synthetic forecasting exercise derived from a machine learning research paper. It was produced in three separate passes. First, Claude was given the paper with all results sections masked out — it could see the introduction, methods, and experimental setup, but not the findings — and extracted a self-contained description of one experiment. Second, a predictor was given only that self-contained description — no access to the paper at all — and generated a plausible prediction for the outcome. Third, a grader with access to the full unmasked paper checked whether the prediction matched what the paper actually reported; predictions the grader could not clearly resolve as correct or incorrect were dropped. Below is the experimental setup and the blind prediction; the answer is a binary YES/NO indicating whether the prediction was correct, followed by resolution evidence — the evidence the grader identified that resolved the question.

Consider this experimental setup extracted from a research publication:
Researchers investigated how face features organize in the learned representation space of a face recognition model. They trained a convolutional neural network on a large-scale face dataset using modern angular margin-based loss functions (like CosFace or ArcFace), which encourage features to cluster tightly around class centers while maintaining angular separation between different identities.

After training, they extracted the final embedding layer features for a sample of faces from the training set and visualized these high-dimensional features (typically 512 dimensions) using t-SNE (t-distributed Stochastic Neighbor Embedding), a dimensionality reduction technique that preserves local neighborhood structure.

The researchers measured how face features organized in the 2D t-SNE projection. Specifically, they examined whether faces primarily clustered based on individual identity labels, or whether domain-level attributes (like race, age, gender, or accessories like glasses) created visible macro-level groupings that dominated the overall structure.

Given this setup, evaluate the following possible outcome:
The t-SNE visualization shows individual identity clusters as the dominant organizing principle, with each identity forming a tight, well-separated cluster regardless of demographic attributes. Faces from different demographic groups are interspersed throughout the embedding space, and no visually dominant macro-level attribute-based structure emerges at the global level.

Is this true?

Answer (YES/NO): NO